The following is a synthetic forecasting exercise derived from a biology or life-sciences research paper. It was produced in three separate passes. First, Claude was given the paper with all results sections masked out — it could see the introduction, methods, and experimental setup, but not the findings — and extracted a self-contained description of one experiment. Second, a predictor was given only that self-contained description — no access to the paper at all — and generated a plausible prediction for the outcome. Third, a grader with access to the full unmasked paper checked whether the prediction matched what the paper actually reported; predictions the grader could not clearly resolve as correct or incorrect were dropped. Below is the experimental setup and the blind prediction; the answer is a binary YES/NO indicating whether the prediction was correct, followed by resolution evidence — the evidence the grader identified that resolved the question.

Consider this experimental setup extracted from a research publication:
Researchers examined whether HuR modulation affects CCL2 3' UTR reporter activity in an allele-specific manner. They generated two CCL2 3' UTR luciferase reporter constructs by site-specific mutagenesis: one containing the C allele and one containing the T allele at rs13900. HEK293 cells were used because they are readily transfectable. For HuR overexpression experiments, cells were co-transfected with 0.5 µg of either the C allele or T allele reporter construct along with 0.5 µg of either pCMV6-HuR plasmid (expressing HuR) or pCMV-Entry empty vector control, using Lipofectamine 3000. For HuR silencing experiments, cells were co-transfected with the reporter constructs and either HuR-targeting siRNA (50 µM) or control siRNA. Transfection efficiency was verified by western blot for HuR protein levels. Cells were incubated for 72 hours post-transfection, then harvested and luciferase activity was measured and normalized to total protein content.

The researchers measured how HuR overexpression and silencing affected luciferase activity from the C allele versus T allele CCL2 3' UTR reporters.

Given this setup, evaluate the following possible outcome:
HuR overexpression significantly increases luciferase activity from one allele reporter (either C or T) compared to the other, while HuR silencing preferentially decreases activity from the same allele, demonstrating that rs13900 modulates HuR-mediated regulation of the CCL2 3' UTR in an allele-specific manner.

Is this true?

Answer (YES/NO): YES